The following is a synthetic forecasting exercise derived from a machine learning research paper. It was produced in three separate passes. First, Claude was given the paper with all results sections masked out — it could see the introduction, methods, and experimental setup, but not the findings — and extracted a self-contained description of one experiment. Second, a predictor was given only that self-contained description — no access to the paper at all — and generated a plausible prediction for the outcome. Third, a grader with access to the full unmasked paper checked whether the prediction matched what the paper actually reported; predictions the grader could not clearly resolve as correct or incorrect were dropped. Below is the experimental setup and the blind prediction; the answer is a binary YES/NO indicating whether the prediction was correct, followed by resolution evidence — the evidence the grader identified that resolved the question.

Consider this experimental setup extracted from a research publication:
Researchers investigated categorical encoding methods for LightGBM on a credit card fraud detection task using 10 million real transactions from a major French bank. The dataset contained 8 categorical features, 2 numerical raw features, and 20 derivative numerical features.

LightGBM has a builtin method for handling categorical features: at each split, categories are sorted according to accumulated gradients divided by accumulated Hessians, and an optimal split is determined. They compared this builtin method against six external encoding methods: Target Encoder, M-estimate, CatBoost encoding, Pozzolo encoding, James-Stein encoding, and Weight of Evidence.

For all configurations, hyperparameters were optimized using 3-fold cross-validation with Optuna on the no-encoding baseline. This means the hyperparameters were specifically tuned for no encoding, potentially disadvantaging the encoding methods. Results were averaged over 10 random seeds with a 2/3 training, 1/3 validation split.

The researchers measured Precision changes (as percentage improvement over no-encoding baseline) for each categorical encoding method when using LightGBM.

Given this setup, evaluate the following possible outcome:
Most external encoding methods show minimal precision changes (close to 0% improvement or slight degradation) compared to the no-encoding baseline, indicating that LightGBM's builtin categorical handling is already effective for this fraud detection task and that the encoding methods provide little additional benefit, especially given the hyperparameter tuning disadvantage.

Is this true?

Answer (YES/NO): NO